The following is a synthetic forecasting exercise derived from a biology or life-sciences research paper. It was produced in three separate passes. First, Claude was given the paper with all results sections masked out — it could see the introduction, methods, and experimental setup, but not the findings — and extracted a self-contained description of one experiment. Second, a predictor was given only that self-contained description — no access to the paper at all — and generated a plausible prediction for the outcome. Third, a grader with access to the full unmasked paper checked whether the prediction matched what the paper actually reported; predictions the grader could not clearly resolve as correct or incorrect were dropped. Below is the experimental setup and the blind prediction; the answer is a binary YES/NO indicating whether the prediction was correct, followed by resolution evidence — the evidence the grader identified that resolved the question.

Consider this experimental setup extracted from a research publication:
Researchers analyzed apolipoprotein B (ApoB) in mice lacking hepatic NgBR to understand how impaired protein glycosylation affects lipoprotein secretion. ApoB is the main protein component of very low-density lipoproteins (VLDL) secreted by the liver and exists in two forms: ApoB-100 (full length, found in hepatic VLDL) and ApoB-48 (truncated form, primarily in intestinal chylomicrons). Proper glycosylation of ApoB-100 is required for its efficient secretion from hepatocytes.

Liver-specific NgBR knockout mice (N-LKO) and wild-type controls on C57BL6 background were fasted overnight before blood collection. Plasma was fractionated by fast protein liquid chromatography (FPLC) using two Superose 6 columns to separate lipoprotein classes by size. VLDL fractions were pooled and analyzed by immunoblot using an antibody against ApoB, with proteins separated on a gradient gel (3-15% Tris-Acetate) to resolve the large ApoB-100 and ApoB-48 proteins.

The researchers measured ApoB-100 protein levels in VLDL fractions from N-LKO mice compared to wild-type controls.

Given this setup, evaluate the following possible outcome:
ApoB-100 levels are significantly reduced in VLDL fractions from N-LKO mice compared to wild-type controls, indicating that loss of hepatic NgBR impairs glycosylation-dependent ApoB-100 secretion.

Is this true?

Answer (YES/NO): YES